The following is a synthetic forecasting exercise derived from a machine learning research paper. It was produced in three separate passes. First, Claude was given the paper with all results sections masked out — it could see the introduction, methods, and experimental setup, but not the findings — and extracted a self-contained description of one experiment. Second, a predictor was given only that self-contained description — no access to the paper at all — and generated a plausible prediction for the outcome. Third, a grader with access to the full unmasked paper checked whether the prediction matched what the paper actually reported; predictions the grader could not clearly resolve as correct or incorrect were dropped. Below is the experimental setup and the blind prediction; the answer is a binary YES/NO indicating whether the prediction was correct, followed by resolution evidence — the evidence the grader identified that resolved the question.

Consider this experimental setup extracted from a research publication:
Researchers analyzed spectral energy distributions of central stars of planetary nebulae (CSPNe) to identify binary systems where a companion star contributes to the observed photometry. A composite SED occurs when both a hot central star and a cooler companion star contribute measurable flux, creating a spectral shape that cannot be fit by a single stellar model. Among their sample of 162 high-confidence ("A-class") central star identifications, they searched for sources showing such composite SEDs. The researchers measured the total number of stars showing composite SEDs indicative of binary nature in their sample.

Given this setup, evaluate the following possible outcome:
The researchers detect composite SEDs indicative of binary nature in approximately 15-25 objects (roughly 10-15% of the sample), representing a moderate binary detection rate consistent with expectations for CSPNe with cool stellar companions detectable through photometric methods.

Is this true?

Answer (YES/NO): NO